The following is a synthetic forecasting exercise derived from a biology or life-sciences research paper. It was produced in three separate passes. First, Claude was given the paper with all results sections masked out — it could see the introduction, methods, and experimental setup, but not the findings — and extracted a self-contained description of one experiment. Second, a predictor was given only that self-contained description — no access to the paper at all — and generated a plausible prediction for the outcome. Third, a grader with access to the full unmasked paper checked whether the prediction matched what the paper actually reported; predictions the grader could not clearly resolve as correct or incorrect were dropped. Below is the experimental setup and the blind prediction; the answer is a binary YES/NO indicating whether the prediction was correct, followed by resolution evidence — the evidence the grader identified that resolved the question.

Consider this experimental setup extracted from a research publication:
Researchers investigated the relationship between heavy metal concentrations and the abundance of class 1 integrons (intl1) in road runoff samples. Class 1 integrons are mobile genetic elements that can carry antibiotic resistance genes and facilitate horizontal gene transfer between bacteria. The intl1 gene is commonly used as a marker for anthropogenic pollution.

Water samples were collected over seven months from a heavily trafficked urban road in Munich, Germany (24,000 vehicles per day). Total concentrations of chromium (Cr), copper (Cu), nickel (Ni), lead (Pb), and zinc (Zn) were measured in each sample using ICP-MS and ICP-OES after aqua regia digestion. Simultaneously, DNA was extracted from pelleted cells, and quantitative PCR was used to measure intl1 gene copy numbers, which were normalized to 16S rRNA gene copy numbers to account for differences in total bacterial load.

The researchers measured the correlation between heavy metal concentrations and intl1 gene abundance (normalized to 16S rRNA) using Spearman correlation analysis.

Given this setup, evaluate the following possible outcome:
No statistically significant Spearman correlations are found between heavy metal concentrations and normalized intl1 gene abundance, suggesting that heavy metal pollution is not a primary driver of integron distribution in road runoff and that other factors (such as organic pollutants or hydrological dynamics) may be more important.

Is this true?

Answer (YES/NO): NO